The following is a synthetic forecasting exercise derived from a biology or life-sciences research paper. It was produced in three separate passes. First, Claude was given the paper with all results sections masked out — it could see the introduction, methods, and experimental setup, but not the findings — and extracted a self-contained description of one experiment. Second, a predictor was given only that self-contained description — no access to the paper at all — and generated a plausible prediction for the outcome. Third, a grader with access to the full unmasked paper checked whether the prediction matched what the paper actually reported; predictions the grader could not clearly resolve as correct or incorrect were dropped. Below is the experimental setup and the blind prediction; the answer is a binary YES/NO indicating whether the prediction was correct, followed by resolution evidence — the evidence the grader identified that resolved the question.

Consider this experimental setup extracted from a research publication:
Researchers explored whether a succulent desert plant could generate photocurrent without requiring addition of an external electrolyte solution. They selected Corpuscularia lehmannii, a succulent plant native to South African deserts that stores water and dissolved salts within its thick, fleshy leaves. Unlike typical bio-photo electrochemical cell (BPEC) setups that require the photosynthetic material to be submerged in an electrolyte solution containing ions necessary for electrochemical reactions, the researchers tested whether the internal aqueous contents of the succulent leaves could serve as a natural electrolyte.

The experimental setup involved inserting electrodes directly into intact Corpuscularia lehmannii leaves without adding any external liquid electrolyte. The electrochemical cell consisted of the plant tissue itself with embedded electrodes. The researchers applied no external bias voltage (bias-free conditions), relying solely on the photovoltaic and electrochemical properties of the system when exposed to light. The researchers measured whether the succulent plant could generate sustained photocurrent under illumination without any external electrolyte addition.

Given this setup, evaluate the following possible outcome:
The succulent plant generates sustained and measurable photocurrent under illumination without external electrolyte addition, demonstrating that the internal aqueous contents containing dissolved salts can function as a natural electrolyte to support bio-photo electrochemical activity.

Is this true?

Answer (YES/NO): YES